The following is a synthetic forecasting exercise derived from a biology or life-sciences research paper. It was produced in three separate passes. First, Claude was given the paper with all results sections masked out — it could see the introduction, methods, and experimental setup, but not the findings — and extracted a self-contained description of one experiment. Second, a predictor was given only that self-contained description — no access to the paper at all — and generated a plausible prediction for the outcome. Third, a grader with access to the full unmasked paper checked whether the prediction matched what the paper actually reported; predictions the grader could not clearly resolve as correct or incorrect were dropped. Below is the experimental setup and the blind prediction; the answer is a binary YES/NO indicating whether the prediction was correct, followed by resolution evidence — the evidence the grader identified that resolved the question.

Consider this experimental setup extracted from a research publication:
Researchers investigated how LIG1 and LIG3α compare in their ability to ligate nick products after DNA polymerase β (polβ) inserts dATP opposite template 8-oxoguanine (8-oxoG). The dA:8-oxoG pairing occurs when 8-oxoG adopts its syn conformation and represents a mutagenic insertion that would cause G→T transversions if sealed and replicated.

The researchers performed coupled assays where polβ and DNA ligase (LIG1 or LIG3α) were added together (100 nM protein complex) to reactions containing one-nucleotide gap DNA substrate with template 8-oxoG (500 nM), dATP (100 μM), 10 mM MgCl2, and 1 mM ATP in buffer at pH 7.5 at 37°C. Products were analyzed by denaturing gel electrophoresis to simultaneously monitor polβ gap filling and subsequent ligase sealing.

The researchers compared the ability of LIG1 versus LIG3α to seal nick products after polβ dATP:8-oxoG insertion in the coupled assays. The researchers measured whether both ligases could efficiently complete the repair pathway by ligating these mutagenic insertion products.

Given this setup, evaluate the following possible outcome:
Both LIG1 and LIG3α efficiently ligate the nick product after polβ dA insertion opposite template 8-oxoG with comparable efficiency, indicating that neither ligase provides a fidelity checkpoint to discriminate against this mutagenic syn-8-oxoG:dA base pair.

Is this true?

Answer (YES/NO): YES